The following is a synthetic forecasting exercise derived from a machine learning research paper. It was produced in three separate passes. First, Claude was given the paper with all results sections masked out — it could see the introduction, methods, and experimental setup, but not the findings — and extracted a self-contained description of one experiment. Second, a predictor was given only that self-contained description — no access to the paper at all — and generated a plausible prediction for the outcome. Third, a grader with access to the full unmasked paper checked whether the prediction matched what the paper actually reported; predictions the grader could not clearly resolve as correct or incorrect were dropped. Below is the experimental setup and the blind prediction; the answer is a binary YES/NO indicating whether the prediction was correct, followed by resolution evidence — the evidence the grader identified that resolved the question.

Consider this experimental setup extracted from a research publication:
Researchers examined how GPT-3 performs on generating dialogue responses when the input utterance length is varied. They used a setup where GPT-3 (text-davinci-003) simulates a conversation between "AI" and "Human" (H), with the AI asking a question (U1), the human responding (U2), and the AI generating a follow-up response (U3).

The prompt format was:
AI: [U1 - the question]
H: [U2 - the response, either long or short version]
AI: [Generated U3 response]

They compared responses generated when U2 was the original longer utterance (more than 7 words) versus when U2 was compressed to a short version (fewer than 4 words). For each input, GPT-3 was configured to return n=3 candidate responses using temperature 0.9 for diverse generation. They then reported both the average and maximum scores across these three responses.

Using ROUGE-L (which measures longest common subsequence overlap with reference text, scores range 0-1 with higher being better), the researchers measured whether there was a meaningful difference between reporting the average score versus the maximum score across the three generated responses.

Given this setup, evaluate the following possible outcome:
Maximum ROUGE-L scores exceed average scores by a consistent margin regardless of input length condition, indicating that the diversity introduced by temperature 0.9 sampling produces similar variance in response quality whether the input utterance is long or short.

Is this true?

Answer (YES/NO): YES